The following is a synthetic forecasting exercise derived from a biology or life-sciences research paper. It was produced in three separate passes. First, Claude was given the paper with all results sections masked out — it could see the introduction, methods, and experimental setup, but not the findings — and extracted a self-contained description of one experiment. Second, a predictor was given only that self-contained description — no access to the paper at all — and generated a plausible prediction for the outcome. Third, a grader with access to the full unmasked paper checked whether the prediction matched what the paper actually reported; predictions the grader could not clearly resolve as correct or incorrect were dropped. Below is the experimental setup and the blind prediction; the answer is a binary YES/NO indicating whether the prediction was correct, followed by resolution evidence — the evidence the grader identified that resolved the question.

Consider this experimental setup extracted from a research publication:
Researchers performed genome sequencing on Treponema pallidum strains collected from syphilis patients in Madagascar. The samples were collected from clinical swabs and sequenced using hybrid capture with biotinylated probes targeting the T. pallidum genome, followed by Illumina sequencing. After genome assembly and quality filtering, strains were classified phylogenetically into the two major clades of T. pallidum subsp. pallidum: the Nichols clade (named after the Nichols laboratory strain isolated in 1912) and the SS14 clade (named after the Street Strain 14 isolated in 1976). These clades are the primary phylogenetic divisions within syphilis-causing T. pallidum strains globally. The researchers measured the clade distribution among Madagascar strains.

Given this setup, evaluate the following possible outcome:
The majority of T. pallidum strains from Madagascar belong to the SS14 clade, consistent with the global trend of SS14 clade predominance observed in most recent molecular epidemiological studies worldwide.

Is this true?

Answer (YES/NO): NO